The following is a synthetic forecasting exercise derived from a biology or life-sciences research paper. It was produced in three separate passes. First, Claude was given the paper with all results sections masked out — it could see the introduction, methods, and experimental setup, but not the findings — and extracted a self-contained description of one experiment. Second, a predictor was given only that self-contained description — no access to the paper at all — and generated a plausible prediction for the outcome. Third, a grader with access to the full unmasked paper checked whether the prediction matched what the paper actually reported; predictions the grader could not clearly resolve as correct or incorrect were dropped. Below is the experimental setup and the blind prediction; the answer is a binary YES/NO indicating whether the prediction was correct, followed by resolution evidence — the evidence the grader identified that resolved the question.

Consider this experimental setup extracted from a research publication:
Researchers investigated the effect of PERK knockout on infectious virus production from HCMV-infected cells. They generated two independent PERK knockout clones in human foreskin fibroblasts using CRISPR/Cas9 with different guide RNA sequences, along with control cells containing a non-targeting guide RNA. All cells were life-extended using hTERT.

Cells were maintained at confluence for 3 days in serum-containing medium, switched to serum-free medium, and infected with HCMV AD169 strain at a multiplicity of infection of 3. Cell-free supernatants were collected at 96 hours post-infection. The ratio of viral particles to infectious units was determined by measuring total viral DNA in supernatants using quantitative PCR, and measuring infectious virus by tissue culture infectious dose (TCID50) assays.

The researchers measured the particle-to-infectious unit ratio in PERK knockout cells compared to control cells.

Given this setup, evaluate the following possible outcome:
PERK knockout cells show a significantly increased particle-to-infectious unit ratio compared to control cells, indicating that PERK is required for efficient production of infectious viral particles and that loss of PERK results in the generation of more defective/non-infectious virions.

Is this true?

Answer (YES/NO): YES